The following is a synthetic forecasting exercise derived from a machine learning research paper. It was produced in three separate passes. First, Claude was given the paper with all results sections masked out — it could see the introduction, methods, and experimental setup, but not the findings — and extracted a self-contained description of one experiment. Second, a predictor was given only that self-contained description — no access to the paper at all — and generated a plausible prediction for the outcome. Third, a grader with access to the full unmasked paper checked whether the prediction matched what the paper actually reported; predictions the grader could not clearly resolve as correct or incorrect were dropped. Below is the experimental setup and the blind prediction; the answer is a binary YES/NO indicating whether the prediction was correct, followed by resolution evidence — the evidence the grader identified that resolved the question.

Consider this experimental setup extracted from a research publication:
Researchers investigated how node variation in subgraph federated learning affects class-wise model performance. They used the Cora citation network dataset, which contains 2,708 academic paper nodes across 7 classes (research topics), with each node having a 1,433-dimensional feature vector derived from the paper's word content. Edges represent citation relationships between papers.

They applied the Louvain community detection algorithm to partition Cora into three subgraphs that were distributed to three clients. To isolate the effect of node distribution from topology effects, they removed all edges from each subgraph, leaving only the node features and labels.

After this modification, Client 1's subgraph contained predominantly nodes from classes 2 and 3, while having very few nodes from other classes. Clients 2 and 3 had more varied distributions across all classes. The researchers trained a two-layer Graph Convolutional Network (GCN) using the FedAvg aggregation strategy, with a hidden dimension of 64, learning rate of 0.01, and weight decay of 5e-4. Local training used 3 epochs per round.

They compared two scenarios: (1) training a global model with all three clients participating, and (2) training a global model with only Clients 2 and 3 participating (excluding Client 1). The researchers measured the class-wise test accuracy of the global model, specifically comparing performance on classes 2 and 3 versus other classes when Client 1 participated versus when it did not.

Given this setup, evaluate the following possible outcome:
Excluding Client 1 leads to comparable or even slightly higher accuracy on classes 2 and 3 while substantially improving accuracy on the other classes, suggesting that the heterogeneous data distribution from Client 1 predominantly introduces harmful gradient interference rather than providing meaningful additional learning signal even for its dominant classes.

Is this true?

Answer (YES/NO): NO